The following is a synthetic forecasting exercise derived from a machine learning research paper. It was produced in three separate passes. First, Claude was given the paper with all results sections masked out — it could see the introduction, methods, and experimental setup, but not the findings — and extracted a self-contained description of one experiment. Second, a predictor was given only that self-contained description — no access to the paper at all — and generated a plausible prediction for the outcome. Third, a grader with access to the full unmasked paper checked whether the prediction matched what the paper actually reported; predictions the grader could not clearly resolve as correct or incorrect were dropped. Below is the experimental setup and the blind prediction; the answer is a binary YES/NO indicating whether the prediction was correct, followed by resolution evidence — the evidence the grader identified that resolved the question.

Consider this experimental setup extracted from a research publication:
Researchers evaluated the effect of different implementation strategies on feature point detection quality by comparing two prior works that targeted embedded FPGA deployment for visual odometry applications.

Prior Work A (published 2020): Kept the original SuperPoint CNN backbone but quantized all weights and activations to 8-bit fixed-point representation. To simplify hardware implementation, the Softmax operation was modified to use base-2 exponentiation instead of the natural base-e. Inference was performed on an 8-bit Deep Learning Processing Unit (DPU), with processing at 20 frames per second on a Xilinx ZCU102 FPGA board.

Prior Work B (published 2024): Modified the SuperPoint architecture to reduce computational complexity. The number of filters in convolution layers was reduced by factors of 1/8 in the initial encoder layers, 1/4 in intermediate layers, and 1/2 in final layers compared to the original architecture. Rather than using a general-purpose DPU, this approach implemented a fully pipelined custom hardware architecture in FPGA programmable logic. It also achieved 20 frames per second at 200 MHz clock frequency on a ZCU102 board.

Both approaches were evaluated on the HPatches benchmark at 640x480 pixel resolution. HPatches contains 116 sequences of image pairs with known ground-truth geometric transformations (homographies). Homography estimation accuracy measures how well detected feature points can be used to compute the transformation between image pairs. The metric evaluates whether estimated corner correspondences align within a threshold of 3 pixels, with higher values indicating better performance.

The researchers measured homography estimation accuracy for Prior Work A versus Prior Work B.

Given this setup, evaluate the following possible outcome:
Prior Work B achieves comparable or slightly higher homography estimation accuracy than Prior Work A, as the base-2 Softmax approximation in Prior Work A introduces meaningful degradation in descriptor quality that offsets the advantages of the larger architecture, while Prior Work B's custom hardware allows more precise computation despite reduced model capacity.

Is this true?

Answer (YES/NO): NO